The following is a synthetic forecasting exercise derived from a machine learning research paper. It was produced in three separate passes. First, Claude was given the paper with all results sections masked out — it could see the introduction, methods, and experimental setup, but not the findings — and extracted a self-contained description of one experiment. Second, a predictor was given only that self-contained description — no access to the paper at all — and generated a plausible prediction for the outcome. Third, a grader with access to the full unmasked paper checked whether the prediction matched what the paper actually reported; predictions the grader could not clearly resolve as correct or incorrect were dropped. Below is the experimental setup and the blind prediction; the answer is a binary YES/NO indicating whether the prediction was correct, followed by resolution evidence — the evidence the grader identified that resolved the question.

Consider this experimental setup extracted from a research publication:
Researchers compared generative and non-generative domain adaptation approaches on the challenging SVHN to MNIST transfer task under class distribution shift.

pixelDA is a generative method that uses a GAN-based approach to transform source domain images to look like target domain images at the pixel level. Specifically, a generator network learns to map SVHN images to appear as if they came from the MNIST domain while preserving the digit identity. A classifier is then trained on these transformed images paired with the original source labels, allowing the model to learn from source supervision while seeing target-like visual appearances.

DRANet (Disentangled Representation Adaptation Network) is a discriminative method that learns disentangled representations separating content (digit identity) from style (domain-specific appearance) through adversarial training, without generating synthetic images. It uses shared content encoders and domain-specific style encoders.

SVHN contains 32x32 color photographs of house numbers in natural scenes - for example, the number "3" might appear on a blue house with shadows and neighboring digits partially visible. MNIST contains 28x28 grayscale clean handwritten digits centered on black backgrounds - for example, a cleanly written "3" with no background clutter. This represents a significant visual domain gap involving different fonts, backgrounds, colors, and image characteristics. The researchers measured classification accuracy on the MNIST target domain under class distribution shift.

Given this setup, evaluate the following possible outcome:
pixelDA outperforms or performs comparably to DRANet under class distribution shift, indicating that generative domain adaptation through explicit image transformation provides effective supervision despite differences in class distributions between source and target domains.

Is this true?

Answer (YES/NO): YES